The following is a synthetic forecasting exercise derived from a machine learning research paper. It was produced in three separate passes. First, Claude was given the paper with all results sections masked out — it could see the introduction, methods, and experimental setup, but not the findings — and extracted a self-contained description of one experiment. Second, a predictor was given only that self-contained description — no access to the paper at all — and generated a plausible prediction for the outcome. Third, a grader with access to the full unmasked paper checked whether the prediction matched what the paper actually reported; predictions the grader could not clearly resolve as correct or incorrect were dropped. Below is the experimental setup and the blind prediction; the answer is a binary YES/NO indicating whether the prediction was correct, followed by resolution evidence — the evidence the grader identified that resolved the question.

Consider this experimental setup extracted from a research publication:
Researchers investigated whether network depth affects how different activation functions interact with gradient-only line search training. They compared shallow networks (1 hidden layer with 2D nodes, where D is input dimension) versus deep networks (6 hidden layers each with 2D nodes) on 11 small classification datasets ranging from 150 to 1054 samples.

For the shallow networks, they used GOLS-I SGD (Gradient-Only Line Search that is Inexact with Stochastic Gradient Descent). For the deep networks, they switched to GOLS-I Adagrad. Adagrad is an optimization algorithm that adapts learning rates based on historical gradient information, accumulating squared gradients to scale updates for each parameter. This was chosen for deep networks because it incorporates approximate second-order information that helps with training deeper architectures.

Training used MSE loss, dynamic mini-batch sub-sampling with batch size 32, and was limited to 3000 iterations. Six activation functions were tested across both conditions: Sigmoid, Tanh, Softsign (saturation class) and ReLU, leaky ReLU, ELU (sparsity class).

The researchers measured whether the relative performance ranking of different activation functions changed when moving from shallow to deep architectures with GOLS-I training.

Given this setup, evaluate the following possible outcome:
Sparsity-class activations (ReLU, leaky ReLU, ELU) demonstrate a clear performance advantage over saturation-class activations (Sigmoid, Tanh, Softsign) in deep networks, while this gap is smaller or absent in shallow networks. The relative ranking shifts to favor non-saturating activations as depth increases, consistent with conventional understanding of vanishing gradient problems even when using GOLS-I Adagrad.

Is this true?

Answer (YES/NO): NO